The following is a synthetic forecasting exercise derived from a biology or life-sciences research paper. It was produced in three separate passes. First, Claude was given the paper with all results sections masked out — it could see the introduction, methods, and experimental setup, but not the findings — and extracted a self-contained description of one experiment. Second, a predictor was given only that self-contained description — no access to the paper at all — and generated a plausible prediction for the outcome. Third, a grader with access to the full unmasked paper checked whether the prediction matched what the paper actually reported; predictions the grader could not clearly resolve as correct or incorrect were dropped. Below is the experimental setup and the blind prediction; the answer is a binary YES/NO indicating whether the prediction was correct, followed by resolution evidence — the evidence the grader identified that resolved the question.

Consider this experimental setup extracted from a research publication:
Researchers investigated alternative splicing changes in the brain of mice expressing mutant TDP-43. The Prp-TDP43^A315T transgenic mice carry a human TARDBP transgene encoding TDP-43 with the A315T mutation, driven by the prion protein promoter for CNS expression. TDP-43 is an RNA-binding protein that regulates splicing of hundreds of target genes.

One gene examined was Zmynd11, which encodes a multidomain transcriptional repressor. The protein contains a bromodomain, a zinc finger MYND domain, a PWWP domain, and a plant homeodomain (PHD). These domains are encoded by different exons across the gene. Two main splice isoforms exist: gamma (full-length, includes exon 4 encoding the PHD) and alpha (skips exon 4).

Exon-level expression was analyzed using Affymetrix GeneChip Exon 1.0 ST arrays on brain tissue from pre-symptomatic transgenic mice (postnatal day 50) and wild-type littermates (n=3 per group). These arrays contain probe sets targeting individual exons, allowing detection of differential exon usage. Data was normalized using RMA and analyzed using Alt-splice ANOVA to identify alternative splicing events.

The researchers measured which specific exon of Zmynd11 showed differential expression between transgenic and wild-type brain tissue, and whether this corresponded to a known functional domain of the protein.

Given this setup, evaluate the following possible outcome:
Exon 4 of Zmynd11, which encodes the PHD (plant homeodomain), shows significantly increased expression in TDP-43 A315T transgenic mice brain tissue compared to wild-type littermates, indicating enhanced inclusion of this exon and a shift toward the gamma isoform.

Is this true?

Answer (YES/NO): NO